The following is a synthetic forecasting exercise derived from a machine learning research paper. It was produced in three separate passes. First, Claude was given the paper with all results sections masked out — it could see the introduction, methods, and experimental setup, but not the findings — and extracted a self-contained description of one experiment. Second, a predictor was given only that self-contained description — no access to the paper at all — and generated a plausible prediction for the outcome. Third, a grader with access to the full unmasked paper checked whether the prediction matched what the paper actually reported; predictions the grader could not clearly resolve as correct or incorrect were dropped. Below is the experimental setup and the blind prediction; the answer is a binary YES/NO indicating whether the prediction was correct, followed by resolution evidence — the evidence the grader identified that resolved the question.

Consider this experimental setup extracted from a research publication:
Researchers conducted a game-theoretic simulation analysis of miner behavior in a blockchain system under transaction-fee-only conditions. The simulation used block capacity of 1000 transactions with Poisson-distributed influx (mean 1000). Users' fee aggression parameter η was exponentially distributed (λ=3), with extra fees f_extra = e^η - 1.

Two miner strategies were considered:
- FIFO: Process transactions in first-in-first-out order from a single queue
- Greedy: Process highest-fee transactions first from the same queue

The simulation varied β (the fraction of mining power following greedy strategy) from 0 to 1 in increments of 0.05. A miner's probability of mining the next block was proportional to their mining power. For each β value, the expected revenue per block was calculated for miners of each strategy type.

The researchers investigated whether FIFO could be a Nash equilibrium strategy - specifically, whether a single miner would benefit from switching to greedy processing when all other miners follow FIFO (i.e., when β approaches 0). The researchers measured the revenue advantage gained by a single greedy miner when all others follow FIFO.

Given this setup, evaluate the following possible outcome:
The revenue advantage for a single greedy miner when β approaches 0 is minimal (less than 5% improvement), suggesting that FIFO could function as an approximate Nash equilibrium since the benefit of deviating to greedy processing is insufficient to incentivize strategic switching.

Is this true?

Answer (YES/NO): NO